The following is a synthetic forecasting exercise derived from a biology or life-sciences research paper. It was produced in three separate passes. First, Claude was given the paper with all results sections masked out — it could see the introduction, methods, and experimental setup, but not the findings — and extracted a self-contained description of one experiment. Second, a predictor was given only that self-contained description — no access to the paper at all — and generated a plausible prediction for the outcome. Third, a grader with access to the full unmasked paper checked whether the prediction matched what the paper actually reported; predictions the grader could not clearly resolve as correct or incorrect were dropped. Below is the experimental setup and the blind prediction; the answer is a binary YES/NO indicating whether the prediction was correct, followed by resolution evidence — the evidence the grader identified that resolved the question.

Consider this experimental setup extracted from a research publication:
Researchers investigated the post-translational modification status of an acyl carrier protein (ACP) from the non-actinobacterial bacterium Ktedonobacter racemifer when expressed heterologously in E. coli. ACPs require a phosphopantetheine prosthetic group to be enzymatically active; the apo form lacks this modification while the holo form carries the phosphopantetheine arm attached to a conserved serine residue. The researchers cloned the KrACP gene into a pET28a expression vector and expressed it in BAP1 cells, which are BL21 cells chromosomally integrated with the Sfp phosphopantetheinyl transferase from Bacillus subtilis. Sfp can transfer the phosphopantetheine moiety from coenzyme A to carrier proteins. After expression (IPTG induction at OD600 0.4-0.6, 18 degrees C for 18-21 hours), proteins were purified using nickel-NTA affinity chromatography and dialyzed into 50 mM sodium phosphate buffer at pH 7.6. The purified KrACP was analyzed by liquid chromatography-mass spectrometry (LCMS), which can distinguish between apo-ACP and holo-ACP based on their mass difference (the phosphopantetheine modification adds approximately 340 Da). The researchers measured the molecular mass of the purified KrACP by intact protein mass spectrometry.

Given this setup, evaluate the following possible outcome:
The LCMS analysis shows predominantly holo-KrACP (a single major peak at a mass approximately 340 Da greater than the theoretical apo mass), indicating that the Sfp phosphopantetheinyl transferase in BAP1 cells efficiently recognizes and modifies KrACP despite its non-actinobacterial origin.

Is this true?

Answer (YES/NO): NO